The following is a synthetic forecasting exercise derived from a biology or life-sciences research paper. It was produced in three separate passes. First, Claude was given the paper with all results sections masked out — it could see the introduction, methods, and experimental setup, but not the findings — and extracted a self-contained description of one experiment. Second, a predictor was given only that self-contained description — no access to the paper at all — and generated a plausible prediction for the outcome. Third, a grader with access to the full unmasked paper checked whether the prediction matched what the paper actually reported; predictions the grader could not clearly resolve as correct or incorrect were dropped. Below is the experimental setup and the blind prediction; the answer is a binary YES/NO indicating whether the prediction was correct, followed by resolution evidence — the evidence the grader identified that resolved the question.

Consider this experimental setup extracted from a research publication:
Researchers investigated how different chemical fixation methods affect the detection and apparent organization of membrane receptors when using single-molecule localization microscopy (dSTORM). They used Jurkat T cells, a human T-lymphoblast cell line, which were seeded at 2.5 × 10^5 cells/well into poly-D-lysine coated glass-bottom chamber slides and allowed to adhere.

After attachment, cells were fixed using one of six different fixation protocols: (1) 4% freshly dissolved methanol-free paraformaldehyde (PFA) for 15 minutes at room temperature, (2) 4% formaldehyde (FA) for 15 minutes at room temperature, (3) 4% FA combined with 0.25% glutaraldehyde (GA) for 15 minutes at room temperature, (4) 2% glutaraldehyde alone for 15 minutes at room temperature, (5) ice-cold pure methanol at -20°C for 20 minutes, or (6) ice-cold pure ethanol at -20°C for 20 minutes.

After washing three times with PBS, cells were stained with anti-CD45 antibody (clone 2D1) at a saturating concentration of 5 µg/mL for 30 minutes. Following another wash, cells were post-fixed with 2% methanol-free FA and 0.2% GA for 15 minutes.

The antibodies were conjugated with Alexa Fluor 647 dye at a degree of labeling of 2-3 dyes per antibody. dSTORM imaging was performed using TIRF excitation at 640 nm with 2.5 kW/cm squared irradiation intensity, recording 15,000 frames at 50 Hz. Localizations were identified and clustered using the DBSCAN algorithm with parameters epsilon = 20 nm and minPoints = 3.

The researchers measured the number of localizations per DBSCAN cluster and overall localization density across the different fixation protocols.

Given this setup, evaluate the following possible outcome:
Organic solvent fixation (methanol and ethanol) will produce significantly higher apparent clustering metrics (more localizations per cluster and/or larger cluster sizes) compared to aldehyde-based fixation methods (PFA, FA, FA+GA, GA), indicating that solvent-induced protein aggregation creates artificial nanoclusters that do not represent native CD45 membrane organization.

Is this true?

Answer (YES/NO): NO